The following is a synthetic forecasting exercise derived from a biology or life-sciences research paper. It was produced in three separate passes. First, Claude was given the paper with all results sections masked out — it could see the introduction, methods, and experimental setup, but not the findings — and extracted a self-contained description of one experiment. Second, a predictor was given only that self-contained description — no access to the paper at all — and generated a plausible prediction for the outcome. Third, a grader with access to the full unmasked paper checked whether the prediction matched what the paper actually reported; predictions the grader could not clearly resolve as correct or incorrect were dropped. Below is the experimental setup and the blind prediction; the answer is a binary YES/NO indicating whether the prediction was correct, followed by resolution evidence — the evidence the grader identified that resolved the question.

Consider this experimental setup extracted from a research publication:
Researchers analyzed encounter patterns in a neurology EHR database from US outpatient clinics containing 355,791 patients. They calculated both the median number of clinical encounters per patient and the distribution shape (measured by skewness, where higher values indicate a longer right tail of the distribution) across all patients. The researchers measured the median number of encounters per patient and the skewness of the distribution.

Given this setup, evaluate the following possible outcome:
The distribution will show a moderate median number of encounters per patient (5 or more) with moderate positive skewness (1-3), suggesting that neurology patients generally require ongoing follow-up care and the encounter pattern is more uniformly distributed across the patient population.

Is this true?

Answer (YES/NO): NO